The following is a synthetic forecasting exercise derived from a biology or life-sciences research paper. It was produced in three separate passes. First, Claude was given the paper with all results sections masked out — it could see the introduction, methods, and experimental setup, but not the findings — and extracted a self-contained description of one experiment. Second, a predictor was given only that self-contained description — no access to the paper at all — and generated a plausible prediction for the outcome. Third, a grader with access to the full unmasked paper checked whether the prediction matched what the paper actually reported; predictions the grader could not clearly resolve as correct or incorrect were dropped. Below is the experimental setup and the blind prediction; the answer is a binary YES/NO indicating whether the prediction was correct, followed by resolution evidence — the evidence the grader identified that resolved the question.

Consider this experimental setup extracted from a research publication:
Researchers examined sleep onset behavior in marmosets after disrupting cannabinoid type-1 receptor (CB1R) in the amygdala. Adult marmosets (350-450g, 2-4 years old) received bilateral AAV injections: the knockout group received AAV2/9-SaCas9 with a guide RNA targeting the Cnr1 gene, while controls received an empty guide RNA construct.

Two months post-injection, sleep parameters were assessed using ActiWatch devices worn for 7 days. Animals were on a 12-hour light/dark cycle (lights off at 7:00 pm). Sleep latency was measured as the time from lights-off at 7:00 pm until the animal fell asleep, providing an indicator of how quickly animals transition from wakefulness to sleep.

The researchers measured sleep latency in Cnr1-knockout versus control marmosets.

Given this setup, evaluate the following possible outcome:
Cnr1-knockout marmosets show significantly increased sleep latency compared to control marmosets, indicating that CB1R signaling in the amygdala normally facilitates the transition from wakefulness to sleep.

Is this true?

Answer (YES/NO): YES